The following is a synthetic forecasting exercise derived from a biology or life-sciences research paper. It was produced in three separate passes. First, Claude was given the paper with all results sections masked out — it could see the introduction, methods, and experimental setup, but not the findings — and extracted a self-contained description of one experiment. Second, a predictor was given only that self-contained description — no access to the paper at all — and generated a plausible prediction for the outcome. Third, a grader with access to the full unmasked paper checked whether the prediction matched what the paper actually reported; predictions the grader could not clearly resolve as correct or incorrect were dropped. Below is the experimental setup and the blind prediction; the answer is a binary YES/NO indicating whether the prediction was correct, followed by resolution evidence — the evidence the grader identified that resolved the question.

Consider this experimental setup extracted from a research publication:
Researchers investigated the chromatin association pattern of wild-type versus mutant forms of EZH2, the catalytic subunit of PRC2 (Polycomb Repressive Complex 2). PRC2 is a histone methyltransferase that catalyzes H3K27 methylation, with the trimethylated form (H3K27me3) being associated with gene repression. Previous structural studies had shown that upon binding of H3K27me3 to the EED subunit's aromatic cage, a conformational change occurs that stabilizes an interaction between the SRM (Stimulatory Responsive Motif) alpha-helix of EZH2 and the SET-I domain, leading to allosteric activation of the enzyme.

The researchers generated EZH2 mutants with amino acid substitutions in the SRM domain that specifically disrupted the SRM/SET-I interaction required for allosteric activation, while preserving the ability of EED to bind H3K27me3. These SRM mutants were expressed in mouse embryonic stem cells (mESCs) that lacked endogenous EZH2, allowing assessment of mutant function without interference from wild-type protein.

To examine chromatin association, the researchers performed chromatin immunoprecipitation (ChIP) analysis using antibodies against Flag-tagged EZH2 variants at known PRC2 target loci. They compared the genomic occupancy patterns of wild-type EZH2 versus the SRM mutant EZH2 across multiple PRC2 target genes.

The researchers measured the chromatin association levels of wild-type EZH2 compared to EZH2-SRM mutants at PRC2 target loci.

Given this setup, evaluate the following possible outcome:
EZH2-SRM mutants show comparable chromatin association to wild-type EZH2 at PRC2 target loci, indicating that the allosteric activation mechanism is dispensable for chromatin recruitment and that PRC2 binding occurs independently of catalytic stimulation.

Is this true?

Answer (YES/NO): NO